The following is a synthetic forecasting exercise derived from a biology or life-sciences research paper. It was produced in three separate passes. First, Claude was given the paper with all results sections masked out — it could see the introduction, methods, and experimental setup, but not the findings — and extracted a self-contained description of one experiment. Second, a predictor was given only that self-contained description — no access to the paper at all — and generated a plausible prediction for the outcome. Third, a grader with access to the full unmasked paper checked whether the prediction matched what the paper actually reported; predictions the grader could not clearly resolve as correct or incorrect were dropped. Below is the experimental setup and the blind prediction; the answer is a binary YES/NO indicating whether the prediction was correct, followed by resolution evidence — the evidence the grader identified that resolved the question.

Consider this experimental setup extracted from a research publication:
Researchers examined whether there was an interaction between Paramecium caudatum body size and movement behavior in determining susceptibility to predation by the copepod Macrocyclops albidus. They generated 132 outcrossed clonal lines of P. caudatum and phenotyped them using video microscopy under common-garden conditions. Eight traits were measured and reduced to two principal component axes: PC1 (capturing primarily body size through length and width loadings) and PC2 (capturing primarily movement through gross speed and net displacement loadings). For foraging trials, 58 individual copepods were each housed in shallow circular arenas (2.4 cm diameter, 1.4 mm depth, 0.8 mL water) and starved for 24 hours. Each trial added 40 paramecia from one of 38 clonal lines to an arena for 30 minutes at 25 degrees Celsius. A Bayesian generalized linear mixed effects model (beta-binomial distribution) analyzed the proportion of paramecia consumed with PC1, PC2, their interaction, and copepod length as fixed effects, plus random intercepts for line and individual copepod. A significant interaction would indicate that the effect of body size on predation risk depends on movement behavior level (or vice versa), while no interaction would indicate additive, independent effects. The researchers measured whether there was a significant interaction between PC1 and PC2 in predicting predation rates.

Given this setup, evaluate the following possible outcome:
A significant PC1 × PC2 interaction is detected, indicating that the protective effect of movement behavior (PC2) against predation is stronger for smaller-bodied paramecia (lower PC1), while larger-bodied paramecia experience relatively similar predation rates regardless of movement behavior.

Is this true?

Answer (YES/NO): NO